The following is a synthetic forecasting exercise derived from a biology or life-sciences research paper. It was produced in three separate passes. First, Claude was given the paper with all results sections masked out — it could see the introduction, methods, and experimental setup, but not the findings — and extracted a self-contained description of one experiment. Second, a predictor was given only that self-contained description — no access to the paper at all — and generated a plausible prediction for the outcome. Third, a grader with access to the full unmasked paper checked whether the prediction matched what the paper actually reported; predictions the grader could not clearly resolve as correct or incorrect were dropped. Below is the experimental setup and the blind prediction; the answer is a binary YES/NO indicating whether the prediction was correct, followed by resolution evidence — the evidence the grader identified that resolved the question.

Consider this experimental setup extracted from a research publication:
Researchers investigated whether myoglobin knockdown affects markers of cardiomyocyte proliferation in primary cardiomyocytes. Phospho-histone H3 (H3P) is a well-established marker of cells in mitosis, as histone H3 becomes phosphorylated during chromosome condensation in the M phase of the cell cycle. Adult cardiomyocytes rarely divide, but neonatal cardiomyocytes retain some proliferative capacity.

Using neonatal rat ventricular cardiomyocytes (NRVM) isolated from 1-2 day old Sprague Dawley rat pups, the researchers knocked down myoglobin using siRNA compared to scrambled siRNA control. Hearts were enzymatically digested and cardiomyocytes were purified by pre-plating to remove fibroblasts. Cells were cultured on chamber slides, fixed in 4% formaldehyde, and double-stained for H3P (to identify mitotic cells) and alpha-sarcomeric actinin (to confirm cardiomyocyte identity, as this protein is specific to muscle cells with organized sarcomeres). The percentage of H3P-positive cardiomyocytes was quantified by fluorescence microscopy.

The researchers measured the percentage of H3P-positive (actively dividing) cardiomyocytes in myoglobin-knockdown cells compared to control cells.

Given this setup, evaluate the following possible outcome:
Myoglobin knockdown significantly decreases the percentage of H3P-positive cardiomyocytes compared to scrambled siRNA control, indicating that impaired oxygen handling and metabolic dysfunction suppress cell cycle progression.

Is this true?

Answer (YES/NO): NO